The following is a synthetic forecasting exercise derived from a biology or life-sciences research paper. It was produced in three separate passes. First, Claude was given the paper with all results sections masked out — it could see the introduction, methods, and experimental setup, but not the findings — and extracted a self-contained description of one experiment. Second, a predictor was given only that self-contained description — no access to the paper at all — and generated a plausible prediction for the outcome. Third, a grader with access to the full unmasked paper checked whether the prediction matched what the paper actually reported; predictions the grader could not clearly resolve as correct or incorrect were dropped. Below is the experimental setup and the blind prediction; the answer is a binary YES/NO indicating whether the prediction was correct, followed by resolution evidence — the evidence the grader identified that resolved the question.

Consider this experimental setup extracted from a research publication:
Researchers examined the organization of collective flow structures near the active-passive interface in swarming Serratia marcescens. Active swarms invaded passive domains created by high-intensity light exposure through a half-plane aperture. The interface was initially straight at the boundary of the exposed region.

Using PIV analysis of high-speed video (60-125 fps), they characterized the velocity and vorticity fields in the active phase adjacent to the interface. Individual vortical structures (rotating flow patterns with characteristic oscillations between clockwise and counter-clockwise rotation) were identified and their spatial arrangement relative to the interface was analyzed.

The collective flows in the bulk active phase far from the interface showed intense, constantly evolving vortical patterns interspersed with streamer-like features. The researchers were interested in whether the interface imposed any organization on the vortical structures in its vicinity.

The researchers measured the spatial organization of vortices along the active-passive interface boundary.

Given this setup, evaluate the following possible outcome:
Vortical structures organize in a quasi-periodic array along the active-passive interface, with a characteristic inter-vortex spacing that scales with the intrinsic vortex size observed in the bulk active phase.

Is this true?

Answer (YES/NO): YES